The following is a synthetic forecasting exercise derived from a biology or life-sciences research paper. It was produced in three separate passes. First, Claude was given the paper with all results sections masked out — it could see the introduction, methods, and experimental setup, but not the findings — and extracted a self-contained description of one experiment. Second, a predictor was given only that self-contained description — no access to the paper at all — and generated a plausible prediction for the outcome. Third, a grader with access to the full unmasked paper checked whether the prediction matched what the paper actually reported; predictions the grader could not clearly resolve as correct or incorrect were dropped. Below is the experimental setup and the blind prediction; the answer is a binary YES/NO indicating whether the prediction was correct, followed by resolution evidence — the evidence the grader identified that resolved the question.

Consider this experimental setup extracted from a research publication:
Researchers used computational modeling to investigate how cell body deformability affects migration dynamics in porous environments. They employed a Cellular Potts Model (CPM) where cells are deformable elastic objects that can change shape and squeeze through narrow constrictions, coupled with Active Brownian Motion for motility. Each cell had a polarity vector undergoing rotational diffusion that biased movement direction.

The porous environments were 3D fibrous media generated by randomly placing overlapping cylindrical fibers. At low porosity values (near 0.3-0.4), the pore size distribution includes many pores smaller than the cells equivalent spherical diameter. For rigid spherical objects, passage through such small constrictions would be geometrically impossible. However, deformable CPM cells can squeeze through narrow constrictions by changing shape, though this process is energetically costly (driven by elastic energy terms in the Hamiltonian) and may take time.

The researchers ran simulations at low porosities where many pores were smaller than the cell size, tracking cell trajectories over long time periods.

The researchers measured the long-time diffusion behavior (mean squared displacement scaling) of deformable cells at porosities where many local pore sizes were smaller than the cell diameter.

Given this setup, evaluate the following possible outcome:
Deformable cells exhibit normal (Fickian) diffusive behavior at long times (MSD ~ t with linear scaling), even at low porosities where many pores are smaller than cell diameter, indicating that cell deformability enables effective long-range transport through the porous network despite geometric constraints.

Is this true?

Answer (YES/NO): NO